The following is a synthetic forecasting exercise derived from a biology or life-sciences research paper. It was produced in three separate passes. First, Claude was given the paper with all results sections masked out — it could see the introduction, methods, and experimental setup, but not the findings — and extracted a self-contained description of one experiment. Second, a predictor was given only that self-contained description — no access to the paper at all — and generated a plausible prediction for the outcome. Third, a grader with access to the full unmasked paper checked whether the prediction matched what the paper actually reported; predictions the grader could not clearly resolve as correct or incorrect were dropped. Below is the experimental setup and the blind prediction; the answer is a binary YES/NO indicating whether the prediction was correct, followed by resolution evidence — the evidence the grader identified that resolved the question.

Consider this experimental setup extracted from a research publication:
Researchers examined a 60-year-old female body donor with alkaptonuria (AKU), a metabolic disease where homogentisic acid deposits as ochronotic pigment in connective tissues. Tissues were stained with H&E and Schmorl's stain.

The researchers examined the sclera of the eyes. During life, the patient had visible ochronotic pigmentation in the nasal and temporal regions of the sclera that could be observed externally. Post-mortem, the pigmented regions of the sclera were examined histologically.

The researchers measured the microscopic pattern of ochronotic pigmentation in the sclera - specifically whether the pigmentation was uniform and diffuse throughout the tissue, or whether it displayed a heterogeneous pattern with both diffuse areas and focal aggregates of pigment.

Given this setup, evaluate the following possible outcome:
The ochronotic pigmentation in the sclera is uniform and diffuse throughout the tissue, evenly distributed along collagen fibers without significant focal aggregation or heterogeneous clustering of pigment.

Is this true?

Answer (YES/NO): NO